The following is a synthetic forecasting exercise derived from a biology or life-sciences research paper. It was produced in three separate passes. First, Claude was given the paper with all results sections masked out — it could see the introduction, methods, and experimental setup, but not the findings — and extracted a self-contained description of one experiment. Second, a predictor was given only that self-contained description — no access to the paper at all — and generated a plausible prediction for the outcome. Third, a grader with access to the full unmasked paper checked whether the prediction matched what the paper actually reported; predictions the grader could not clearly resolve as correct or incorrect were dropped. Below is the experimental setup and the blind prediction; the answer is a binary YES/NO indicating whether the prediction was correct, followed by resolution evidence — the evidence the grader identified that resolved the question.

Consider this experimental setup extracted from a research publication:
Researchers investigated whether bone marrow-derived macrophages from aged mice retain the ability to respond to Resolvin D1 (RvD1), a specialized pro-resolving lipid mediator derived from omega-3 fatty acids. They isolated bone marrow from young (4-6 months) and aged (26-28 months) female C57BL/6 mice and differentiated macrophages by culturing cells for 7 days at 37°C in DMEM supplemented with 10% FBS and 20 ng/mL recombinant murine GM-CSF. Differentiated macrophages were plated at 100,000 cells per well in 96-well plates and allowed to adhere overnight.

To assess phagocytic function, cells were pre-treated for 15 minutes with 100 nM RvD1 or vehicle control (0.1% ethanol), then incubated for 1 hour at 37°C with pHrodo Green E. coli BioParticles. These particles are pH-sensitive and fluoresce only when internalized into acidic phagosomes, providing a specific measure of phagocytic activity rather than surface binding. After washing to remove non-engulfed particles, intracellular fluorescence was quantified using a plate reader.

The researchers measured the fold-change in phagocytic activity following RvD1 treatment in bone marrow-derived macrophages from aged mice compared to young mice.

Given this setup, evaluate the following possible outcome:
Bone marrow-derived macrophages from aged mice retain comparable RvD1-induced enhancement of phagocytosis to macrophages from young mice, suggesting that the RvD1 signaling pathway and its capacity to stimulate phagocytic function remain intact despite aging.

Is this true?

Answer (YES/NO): YES